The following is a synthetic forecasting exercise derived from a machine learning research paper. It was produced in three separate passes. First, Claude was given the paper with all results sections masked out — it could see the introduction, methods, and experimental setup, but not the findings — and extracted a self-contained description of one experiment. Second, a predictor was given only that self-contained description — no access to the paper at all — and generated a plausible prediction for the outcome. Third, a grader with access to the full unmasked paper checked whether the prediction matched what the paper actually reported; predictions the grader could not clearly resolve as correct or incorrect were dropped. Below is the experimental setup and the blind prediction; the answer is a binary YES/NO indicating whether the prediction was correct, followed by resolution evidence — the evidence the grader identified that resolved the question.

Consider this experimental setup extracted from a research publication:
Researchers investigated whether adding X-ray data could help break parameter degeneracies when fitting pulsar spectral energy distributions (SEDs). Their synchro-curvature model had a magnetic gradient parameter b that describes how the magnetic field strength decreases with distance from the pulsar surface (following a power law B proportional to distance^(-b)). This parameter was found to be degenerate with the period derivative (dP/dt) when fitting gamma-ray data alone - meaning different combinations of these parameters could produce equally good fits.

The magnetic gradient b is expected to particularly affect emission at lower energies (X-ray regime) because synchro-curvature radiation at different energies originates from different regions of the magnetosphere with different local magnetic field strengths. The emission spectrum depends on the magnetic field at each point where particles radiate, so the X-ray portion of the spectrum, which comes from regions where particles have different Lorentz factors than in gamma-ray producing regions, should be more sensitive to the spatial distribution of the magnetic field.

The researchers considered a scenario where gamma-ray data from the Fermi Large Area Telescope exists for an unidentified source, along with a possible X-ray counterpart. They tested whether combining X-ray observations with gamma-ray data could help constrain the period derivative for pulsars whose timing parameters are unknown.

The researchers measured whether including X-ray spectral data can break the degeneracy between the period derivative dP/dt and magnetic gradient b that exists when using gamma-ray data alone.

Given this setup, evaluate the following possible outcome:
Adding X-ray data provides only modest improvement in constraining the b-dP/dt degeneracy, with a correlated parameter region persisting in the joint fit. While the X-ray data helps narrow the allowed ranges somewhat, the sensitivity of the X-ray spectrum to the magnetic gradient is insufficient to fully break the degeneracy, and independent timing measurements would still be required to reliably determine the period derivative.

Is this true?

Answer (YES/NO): NO